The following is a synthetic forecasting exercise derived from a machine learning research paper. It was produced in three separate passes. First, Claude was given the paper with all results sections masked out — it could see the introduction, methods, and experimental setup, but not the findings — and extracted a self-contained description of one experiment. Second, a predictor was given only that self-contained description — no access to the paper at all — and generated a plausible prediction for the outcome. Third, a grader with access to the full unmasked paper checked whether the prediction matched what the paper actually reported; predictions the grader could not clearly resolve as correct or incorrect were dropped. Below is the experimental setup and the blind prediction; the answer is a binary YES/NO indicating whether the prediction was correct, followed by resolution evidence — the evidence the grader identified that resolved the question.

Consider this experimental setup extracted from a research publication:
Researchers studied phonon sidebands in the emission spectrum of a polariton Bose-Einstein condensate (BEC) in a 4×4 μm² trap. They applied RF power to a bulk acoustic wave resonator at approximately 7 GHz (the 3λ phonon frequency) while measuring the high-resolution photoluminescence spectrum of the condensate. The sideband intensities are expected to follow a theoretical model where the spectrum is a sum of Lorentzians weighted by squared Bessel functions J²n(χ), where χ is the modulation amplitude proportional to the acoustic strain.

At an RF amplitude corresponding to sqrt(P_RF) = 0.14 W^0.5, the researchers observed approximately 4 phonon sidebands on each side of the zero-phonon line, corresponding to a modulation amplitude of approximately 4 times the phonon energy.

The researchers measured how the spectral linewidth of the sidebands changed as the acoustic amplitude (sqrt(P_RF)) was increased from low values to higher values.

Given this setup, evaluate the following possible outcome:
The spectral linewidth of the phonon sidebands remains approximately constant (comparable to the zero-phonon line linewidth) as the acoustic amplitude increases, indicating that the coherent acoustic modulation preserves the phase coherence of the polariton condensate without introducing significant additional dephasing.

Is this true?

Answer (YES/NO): NO